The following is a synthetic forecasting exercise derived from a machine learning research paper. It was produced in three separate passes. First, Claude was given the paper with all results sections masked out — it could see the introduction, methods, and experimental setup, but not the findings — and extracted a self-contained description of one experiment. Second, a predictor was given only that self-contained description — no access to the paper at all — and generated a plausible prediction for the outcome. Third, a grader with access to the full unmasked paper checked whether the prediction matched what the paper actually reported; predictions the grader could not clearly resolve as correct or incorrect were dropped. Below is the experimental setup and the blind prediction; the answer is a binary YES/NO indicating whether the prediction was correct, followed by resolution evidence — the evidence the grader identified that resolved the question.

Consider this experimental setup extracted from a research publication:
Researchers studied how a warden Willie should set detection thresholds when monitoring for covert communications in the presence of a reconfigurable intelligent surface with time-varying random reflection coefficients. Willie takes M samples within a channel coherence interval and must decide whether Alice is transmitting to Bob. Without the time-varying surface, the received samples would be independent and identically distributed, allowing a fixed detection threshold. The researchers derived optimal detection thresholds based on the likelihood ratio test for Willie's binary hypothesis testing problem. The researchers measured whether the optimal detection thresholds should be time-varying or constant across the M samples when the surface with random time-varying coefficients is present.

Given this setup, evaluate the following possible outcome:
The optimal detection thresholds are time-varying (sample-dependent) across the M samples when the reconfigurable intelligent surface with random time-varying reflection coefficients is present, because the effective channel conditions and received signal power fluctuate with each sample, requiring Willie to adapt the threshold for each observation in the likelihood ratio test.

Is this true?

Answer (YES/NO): YES